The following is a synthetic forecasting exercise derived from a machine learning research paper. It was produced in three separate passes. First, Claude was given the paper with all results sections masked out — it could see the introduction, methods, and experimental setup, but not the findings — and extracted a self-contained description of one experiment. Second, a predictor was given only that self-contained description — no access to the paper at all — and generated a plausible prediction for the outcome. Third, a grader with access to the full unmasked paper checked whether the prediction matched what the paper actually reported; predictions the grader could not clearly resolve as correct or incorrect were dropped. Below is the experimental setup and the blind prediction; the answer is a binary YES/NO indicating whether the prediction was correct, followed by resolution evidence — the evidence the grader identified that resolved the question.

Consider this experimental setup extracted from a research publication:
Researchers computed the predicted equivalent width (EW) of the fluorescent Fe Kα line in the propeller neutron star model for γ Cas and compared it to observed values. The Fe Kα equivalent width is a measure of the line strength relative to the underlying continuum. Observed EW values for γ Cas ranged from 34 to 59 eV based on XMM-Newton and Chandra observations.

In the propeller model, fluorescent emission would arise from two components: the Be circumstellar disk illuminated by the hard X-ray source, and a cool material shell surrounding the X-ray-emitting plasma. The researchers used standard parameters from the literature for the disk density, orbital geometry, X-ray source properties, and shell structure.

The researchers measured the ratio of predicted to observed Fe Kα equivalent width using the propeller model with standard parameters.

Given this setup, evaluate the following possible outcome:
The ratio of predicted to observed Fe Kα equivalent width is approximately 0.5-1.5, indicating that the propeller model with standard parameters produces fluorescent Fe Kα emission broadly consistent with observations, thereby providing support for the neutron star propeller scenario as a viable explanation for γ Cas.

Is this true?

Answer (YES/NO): NO